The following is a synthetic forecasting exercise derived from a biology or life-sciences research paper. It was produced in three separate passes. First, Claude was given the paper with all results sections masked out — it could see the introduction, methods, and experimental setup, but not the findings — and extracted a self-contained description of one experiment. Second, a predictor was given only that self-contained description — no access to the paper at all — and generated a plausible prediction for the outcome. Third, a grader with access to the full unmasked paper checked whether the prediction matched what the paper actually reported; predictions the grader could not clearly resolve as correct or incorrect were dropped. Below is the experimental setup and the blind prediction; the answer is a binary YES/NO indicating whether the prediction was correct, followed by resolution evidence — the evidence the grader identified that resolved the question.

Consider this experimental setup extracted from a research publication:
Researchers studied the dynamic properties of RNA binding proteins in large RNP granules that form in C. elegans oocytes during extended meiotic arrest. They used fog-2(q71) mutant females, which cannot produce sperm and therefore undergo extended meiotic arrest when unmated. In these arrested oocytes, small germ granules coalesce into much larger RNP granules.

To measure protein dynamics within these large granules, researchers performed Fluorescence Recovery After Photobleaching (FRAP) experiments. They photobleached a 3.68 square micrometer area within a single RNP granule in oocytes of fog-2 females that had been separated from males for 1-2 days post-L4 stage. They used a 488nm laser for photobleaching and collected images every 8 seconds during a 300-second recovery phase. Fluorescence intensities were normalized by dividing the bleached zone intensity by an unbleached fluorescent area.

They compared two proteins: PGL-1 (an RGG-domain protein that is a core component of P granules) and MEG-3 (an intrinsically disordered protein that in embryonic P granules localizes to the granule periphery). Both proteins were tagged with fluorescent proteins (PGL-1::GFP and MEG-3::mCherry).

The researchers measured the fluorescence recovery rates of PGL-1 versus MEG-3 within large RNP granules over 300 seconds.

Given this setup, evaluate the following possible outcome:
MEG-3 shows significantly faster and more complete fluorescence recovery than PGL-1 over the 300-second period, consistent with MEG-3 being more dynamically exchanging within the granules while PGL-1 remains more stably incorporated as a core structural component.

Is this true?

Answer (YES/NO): NO